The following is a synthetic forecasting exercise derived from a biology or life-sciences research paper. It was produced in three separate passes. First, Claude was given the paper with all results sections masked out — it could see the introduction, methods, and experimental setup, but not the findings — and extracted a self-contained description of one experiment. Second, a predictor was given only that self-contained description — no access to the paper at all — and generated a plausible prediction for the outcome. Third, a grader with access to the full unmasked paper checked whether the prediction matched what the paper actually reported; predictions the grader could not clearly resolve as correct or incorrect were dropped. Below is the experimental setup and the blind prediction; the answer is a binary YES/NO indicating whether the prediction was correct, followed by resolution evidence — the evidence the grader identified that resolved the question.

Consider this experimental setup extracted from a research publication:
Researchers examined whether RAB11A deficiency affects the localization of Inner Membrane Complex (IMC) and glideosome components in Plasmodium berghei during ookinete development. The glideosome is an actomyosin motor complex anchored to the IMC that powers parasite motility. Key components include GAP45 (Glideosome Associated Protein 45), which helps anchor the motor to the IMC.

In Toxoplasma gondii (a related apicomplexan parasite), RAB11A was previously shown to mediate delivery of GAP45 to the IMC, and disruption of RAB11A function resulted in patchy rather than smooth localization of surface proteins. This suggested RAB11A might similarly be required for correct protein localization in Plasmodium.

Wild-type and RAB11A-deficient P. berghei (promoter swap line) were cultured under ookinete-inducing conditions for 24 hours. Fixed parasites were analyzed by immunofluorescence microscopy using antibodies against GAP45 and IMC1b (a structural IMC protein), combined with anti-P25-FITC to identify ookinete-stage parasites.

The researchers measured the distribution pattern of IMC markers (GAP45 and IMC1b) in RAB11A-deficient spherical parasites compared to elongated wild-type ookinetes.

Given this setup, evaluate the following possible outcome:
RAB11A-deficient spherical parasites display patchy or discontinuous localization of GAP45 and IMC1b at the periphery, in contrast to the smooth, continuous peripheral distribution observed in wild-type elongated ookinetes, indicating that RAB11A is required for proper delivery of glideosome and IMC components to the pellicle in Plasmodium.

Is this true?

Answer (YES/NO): NO